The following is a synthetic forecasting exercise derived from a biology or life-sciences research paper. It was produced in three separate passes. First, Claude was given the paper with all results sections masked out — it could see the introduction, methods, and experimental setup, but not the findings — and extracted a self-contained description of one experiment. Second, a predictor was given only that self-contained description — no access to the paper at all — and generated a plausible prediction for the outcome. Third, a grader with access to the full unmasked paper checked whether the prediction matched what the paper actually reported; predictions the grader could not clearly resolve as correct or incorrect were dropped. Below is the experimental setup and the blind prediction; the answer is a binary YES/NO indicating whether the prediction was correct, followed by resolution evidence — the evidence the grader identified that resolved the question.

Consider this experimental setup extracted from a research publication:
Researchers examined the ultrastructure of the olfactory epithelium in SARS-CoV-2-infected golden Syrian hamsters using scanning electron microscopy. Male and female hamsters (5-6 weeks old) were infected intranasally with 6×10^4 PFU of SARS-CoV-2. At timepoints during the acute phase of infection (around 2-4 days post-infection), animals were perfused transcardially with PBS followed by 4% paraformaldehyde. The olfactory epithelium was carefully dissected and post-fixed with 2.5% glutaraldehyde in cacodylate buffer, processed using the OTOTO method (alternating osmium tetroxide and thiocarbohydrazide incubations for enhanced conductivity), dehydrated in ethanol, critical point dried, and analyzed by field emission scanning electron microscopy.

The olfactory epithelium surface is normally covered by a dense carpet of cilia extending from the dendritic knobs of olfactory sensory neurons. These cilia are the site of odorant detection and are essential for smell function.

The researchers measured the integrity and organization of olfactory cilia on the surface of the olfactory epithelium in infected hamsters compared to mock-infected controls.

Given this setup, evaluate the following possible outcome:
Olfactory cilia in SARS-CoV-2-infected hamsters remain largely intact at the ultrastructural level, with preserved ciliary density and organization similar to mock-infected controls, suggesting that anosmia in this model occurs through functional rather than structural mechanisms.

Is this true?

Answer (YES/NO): NO